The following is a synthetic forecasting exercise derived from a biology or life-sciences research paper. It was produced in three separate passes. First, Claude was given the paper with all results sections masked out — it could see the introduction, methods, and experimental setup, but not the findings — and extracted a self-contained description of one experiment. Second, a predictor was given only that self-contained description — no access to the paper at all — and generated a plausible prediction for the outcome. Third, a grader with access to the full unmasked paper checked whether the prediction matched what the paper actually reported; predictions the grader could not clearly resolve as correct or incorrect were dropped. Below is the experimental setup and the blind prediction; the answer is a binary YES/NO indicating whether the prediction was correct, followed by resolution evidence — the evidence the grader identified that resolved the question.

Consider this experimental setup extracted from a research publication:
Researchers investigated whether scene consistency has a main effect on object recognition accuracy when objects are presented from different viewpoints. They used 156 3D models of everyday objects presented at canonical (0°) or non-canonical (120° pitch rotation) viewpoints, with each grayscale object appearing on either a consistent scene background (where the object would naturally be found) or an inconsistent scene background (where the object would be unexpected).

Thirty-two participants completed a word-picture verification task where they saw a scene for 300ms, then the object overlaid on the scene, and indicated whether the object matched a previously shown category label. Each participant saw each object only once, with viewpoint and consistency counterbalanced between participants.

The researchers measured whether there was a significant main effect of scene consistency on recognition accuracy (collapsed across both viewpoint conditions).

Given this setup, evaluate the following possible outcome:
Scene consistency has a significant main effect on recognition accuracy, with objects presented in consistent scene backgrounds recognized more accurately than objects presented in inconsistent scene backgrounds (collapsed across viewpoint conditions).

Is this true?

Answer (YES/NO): NO